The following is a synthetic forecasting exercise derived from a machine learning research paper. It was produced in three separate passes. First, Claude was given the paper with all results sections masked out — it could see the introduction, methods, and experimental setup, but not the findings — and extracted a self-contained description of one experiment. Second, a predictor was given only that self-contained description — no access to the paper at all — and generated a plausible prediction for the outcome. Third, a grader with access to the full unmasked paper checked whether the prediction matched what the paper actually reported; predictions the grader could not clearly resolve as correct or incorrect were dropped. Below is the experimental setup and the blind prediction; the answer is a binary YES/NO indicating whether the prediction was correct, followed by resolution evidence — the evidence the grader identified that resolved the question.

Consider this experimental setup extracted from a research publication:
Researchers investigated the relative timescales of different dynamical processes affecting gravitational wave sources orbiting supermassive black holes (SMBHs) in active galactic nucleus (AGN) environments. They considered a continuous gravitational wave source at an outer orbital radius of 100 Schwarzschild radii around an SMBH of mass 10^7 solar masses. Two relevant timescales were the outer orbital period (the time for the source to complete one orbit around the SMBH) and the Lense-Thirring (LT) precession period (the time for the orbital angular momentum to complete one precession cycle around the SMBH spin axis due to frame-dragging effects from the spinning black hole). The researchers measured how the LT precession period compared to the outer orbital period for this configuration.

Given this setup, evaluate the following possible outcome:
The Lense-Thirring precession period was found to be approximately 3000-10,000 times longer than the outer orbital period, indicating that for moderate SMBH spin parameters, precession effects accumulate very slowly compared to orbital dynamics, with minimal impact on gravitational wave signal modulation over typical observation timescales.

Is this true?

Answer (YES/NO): NO